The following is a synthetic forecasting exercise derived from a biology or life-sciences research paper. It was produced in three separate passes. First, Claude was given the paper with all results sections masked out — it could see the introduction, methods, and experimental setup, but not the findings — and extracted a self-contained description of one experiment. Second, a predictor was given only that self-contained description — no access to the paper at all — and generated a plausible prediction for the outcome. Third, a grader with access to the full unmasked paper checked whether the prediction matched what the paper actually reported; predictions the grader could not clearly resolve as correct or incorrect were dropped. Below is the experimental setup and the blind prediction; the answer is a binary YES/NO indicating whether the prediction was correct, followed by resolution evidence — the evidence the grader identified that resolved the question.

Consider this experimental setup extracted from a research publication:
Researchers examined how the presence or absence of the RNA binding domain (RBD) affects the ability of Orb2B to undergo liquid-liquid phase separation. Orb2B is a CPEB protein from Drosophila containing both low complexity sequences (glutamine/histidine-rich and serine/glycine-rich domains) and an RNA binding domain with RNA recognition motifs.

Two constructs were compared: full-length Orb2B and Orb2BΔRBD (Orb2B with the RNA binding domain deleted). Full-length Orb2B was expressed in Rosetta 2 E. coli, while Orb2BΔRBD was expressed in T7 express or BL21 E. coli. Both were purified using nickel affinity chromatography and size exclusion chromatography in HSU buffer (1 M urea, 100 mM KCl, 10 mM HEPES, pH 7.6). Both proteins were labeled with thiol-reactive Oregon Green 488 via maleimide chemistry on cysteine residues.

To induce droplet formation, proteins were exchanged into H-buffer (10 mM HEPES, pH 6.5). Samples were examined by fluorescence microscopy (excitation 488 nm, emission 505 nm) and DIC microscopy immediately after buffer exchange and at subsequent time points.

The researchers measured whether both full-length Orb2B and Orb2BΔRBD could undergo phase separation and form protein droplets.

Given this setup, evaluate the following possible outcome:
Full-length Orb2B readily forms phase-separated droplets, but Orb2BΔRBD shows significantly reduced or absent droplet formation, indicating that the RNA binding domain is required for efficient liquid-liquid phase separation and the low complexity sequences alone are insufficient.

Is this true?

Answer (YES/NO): NO